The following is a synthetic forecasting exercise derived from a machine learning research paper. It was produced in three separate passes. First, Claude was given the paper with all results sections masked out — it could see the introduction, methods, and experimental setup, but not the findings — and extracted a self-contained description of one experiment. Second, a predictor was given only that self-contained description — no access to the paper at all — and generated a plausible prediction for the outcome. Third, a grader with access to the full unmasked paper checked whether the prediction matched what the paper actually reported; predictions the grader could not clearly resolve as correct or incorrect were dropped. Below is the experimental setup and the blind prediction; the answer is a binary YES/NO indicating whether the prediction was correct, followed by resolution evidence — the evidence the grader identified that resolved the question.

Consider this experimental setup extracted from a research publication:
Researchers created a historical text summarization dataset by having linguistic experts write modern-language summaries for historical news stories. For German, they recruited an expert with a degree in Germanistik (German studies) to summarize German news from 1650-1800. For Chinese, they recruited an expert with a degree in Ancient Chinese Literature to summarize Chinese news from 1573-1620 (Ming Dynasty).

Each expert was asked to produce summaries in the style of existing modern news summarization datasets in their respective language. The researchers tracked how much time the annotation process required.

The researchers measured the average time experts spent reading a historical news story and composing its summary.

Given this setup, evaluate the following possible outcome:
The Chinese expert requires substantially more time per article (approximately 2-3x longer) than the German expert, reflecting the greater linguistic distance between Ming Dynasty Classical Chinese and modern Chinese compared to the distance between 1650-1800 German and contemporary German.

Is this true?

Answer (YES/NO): NO